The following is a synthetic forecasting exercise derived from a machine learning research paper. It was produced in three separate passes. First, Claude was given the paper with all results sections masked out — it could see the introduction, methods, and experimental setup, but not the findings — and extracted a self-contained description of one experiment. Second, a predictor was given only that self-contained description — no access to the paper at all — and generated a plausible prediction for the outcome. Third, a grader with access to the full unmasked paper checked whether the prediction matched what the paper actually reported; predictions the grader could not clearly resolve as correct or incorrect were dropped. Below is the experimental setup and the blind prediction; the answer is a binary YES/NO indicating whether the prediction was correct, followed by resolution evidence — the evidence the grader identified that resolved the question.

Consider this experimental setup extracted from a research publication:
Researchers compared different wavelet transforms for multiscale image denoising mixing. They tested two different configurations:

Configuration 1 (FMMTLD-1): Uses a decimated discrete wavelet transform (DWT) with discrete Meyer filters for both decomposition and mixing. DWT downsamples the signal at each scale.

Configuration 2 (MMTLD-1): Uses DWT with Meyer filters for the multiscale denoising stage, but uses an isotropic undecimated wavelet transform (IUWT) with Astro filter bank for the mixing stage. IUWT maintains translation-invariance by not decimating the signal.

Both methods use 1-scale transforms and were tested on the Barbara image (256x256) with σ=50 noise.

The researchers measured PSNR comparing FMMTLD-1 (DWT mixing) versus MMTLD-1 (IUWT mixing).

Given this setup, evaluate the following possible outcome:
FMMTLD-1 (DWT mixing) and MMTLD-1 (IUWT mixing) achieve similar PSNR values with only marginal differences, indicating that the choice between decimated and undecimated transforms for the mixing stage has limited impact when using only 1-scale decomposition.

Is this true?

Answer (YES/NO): NO